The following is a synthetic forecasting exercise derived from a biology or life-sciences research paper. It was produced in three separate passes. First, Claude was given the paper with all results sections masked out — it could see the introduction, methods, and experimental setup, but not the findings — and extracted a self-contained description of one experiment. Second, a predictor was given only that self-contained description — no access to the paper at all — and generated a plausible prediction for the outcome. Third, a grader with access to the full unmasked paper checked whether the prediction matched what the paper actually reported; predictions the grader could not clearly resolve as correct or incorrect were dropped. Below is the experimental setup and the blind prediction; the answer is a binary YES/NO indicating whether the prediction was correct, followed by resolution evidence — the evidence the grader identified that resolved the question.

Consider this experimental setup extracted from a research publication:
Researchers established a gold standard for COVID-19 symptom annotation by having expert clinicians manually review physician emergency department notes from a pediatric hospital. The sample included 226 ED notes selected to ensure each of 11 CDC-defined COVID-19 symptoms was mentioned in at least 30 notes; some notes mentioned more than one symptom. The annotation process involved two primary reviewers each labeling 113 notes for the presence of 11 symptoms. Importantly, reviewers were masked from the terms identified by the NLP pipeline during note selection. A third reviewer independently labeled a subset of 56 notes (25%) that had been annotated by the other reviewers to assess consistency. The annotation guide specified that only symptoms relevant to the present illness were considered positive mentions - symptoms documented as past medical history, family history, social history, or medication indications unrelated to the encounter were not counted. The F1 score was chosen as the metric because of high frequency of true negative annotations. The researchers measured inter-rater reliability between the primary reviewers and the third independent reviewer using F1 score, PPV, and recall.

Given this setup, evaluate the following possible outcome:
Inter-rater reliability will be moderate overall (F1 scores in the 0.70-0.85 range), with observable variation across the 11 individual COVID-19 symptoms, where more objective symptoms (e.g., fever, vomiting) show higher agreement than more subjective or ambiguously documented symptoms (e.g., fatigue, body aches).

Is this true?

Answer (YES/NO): NO